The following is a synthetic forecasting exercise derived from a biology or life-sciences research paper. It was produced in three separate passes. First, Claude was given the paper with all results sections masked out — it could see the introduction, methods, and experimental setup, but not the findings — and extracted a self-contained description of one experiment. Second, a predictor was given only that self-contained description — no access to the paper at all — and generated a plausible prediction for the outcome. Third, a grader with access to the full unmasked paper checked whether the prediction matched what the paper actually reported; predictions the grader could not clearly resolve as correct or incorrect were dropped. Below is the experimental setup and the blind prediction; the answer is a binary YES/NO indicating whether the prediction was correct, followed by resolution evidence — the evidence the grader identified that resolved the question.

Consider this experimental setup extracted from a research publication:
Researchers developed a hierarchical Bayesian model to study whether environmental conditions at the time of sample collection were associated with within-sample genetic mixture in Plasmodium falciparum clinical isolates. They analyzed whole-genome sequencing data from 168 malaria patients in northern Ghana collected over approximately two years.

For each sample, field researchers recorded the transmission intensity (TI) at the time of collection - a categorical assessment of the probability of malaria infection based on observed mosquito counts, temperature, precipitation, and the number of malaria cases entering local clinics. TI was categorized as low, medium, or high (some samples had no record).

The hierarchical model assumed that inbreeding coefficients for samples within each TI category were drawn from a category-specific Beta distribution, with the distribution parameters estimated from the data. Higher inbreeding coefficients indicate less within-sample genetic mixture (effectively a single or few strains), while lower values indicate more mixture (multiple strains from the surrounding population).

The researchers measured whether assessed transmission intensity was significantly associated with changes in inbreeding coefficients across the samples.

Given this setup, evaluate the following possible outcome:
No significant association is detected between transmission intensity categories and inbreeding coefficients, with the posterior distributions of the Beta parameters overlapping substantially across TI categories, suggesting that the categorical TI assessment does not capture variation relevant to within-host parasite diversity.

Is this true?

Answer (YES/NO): NO